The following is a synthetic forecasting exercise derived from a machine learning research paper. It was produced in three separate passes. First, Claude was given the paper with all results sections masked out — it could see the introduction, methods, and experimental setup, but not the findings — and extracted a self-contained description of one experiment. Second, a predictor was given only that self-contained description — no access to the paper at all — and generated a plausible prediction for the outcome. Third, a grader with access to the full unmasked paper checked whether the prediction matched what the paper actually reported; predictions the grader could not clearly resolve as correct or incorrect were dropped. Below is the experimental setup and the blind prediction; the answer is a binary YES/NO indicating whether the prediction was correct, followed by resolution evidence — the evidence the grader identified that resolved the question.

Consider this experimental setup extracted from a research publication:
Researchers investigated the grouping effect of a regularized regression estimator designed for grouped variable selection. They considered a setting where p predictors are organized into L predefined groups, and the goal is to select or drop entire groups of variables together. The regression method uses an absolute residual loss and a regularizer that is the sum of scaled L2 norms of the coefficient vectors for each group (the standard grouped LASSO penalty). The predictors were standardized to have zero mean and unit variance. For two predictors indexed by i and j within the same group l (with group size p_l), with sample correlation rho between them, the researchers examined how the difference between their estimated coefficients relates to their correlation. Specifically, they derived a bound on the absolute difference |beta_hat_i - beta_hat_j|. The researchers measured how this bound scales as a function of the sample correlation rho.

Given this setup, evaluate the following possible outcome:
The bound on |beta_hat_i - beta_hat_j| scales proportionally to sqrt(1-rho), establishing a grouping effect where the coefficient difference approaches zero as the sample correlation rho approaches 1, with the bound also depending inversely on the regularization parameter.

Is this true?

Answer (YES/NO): YES